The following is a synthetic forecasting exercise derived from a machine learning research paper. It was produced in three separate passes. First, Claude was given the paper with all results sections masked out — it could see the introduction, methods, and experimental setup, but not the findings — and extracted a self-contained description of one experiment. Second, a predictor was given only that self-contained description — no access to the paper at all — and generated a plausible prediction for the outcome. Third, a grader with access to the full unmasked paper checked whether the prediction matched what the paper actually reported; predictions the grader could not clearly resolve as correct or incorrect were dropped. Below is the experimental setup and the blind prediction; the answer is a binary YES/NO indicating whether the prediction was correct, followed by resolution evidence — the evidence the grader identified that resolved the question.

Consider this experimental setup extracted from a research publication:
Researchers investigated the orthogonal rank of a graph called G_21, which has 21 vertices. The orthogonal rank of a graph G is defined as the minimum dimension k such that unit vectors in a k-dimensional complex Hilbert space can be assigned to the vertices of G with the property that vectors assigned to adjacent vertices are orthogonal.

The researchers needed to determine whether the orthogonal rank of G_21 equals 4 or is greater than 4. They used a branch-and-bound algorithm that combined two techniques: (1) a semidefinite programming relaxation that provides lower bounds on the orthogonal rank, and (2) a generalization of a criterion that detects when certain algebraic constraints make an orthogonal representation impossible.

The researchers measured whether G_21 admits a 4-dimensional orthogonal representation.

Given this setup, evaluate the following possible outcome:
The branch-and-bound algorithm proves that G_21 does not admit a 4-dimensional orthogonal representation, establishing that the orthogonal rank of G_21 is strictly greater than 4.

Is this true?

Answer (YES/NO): YES